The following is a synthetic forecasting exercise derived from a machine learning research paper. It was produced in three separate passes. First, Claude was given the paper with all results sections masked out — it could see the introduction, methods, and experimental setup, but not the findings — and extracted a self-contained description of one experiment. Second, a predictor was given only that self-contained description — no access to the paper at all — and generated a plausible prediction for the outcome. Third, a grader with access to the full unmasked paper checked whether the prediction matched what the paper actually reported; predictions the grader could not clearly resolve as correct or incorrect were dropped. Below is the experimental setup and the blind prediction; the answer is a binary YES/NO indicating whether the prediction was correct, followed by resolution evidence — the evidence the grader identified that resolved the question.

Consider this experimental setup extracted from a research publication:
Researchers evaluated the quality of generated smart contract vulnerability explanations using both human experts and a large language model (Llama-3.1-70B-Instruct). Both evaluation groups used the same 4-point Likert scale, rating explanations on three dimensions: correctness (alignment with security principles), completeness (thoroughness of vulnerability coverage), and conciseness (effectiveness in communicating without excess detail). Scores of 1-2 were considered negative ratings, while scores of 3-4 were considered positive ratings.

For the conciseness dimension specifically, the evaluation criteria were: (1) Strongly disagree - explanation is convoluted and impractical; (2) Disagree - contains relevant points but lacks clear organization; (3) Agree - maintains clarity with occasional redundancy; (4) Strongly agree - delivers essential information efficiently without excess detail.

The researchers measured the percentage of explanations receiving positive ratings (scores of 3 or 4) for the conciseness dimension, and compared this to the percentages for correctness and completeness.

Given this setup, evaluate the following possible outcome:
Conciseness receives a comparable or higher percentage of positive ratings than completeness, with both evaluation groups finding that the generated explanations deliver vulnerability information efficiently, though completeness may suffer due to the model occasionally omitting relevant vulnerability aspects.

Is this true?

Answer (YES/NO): YES